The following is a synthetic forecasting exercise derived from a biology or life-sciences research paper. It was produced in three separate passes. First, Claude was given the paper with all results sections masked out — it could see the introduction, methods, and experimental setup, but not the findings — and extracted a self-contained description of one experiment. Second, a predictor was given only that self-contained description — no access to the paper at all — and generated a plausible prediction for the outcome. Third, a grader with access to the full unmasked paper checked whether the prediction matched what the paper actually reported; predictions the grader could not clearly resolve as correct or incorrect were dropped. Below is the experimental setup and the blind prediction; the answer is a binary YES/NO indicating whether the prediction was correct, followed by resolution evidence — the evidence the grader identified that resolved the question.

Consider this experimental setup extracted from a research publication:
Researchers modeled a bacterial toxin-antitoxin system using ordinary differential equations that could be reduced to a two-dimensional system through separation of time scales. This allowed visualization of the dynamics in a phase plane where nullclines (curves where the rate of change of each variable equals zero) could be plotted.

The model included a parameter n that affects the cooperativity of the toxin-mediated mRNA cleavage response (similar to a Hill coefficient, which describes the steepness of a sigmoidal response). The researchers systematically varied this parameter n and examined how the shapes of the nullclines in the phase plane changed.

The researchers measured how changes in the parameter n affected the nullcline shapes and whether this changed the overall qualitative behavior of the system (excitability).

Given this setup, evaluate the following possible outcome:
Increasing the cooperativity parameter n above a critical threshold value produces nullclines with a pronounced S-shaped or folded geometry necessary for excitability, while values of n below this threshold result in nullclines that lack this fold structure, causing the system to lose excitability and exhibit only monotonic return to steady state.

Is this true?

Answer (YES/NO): NO